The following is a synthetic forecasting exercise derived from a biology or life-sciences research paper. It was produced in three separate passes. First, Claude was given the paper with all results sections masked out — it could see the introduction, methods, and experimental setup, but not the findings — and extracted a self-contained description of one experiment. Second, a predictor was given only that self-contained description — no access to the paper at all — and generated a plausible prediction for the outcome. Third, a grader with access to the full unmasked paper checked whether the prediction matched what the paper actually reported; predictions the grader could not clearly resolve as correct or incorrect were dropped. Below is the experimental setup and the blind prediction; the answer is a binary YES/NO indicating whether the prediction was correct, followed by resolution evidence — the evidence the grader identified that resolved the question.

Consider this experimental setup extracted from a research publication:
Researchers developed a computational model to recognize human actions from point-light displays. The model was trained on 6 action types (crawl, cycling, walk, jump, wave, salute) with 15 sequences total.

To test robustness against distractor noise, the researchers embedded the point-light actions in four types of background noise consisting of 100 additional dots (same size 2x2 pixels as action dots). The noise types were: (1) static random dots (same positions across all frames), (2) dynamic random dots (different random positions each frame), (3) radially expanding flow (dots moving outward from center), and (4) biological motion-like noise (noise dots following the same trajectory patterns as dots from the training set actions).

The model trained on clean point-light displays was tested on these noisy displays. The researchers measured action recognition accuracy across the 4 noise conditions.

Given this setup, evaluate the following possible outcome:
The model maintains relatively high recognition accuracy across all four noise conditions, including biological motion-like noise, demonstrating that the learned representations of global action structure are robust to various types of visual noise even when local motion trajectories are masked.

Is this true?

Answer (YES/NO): YES